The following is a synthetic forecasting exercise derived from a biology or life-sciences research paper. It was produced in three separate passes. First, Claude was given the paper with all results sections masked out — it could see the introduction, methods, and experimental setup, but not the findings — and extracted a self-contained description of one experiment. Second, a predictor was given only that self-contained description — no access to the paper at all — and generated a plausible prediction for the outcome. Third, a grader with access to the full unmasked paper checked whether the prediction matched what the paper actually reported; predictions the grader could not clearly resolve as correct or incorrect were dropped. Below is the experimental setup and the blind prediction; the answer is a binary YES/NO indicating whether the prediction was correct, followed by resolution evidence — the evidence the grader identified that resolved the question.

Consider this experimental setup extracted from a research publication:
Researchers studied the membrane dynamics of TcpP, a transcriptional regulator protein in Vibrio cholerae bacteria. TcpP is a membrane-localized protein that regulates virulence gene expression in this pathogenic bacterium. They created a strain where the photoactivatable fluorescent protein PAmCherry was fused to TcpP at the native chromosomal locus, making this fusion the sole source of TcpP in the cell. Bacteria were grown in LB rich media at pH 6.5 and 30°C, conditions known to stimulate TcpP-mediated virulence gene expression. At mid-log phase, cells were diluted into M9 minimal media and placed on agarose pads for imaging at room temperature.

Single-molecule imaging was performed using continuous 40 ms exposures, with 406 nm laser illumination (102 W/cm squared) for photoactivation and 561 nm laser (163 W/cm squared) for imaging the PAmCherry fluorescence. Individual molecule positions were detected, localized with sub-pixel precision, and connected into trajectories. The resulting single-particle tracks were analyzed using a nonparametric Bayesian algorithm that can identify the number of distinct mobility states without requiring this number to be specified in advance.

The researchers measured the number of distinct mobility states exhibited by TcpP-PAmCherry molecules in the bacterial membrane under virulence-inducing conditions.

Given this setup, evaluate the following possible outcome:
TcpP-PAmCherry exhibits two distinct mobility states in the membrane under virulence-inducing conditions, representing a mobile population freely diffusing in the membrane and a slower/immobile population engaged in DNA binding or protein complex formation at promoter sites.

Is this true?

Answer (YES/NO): NO